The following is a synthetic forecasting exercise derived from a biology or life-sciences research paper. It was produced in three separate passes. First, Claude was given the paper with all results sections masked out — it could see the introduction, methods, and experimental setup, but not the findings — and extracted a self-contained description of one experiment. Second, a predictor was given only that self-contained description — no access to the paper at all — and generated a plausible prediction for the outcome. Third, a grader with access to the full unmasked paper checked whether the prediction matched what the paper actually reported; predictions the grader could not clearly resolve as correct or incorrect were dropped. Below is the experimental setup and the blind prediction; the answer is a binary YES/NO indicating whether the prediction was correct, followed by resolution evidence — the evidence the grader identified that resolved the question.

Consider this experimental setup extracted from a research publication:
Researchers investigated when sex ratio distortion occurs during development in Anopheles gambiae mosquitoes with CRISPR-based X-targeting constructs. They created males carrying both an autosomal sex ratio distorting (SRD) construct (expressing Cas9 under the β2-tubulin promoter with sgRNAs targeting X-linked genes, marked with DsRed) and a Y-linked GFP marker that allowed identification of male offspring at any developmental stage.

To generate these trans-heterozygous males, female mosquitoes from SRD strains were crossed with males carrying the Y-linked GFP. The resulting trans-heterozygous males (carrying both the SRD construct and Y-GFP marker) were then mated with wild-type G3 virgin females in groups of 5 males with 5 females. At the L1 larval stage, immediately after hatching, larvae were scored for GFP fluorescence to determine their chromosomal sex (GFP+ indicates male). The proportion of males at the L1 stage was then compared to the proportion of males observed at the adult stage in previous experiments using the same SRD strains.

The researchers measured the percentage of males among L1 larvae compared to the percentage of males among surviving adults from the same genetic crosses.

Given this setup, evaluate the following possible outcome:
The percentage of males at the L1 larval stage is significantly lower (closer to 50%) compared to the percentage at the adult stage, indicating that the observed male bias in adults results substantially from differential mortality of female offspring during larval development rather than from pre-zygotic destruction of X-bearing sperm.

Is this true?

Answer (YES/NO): NO